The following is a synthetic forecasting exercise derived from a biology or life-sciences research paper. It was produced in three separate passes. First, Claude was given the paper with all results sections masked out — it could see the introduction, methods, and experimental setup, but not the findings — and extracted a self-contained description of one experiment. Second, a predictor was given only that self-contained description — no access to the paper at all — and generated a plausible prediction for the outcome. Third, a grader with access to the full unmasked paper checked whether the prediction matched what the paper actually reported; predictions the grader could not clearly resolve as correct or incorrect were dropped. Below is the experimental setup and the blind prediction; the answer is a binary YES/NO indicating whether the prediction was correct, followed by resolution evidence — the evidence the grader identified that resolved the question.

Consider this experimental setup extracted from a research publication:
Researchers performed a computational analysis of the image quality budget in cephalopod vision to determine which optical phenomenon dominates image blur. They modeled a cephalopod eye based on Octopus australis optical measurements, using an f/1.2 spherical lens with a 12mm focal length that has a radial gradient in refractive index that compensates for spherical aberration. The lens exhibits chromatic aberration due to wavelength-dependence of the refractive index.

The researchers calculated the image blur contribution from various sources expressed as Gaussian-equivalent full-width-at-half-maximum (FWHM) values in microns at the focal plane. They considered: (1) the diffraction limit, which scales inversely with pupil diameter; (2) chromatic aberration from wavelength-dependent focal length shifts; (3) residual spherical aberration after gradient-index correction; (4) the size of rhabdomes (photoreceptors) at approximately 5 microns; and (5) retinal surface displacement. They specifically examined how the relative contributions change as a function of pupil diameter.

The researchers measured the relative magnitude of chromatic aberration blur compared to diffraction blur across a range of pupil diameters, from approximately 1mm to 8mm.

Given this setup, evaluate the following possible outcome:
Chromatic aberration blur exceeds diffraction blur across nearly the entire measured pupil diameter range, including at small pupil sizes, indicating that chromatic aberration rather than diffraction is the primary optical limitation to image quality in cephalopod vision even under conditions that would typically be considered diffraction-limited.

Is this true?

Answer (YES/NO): NO